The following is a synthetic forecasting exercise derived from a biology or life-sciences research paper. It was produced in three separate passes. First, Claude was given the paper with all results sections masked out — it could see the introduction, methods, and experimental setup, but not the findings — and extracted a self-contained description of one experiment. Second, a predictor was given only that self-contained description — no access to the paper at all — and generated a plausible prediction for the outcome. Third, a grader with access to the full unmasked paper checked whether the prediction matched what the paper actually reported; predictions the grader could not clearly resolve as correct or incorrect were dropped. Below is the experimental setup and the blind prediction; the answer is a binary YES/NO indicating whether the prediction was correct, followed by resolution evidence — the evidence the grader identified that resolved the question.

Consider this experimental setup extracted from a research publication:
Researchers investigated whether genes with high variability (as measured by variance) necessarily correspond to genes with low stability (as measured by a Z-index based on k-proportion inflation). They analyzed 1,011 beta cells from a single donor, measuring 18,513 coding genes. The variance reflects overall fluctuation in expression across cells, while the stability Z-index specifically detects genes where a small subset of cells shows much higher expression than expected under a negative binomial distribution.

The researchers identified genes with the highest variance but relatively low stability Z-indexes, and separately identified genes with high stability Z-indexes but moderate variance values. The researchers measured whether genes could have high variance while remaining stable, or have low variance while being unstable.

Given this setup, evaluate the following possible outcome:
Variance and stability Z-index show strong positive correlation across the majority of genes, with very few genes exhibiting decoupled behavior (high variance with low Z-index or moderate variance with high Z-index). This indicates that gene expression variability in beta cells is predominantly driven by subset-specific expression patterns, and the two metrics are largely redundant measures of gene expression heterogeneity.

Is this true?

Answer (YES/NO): NO